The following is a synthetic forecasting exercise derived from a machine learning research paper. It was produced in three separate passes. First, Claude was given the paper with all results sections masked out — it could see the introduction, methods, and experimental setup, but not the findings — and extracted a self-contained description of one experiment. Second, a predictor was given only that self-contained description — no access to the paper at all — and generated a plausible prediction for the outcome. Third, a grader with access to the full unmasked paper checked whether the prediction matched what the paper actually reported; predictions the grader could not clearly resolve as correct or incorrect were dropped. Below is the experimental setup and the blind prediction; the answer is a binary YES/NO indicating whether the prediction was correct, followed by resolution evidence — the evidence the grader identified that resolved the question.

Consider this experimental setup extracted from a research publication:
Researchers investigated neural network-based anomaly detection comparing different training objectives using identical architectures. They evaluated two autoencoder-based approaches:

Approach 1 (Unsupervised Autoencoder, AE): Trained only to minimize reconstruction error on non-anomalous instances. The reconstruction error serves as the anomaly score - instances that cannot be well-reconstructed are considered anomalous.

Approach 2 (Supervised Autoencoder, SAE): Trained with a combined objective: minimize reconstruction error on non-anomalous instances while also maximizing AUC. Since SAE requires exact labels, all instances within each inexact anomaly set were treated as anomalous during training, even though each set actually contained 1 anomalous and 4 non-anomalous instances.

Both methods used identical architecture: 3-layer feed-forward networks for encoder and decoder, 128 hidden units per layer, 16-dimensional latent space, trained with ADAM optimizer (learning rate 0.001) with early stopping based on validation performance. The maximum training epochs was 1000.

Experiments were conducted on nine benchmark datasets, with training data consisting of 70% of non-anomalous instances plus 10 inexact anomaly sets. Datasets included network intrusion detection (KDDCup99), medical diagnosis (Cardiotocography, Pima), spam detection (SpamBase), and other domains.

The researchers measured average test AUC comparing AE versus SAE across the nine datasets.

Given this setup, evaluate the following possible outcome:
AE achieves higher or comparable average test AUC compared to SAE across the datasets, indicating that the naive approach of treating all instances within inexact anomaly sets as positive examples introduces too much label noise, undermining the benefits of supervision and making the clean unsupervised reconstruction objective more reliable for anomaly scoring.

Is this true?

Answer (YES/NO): NO